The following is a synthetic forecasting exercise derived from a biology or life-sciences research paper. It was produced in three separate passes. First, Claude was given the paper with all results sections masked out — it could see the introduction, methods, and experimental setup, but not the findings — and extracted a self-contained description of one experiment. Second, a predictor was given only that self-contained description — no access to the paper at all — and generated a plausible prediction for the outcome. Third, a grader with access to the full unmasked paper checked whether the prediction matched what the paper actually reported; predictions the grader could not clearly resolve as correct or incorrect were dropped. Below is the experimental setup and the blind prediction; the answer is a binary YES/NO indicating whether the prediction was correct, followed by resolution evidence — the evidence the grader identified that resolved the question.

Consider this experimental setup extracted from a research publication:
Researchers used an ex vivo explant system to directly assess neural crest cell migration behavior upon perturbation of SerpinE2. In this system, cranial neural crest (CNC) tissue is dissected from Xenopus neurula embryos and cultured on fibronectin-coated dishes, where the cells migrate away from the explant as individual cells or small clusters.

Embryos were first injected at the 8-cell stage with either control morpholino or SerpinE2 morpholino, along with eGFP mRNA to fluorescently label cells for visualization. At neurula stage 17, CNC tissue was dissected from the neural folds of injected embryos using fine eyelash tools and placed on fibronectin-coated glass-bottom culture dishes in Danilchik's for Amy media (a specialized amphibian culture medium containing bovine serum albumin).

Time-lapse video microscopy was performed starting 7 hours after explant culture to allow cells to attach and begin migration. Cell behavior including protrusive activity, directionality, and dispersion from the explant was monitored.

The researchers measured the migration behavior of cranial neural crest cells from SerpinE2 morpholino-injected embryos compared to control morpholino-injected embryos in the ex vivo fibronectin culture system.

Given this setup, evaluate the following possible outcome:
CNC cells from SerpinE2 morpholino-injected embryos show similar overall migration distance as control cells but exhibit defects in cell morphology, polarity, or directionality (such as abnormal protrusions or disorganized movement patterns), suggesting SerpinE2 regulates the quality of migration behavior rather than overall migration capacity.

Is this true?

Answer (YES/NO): NO